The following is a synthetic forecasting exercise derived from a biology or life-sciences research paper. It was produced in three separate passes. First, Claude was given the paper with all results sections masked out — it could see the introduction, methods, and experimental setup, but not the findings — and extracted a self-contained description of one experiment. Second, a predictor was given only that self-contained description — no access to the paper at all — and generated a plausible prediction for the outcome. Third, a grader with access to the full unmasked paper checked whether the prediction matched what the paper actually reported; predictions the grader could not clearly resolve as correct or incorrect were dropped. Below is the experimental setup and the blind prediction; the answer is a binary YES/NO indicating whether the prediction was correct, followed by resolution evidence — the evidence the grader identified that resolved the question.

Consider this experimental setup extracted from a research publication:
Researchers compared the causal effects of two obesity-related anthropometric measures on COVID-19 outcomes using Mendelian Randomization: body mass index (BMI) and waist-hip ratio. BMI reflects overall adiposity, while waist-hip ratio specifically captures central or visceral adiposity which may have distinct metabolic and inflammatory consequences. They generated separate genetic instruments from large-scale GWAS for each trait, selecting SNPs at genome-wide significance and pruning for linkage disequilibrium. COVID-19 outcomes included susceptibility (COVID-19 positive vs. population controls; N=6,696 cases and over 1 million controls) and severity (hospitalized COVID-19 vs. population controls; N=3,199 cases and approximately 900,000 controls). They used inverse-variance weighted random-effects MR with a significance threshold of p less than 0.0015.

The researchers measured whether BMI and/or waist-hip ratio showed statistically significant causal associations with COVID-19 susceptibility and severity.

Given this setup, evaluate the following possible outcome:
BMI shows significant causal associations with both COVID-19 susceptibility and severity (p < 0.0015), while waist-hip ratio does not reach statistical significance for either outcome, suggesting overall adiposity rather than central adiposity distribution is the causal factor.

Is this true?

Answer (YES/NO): YES